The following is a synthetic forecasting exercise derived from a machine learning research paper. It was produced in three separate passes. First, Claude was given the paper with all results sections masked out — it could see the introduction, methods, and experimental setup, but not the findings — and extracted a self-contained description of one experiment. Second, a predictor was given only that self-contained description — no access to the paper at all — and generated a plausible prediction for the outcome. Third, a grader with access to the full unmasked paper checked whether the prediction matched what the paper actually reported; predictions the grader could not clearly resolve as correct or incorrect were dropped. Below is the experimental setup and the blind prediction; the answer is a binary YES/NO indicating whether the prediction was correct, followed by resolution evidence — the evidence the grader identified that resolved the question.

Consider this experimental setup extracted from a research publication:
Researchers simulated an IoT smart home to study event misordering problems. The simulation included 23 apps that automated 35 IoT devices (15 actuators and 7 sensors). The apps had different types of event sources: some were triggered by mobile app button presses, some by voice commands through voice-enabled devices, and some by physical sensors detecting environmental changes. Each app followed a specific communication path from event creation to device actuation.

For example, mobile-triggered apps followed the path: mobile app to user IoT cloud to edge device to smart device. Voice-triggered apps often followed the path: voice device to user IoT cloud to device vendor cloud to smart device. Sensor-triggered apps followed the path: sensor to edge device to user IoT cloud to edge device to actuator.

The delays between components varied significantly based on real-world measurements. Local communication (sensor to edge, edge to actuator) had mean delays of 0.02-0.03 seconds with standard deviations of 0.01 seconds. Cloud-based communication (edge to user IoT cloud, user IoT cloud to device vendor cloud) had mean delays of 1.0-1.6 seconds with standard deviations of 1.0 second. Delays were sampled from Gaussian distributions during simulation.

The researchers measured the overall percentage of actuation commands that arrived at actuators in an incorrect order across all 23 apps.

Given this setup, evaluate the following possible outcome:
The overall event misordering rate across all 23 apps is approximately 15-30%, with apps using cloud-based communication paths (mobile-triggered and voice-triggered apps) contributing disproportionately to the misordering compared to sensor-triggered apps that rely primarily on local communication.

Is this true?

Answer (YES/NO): NO